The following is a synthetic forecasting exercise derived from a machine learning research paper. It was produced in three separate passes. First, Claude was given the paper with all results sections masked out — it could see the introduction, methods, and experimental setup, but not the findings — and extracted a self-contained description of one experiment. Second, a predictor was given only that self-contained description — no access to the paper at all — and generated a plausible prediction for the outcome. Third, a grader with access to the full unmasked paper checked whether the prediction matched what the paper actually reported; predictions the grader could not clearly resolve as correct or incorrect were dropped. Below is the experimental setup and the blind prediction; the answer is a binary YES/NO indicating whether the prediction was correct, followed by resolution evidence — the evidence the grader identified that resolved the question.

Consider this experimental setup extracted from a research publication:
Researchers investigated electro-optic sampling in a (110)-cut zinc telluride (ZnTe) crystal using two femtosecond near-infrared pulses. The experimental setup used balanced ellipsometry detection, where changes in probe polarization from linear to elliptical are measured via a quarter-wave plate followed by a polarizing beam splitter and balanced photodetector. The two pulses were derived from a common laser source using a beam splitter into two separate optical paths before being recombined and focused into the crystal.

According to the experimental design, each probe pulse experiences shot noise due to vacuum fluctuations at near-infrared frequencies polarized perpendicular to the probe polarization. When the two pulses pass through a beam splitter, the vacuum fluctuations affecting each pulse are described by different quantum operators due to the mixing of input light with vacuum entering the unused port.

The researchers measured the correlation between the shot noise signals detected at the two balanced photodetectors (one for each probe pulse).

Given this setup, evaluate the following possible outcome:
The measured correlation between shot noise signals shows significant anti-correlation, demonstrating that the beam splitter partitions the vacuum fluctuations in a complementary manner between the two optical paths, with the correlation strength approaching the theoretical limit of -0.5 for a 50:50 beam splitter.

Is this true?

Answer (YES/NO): NO